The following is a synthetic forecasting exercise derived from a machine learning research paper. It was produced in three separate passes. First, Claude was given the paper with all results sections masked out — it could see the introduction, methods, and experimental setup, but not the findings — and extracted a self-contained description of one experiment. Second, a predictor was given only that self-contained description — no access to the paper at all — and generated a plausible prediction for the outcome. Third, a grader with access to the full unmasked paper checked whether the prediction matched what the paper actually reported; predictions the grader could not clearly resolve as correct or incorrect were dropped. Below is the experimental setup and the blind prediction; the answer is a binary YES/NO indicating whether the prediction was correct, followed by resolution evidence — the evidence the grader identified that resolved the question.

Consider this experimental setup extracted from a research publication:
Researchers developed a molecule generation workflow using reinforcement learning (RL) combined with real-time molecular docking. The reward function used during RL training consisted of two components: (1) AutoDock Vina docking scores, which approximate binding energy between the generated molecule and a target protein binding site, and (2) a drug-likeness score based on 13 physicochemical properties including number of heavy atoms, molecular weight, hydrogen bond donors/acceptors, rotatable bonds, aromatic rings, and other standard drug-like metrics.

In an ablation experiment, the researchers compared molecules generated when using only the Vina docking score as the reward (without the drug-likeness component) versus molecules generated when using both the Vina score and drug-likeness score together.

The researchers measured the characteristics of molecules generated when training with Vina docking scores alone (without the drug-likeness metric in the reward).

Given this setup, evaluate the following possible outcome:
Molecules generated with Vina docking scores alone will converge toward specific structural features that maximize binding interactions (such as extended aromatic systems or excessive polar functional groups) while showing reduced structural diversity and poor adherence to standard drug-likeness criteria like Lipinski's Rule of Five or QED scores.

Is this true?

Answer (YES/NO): NO